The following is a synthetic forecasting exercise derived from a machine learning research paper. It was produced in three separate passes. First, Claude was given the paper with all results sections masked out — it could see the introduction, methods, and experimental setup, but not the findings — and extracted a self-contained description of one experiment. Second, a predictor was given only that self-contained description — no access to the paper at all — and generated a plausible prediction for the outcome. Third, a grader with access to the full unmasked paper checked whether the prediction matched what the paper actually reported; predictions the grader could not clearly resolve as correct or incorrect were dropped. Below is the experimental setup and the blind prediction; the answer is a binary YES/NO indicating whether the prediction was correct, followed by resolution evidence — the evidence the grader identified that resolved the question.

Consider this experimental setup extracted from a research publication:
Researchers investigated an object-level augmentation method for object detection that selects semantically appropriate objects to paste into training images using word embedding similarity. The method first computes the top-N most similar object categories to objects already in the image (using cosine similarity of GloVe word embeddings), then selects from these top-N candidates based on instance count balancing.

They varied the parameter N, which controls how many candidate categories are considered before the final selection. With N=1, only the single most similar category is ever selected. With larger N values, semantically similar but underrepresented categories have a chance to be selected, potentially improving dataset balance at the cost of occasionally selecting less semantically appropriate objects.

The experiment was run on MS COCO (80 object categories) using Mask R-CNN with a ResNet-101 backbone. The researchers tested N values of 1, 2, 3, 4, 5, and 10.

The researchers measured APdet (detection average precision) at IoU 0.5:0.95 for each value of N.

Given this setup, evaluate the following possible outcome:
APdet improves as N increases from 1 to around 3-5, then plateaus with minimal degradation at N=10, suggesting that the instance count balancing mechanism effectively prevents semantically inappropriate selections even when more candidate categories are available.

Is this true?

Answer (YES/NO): YES